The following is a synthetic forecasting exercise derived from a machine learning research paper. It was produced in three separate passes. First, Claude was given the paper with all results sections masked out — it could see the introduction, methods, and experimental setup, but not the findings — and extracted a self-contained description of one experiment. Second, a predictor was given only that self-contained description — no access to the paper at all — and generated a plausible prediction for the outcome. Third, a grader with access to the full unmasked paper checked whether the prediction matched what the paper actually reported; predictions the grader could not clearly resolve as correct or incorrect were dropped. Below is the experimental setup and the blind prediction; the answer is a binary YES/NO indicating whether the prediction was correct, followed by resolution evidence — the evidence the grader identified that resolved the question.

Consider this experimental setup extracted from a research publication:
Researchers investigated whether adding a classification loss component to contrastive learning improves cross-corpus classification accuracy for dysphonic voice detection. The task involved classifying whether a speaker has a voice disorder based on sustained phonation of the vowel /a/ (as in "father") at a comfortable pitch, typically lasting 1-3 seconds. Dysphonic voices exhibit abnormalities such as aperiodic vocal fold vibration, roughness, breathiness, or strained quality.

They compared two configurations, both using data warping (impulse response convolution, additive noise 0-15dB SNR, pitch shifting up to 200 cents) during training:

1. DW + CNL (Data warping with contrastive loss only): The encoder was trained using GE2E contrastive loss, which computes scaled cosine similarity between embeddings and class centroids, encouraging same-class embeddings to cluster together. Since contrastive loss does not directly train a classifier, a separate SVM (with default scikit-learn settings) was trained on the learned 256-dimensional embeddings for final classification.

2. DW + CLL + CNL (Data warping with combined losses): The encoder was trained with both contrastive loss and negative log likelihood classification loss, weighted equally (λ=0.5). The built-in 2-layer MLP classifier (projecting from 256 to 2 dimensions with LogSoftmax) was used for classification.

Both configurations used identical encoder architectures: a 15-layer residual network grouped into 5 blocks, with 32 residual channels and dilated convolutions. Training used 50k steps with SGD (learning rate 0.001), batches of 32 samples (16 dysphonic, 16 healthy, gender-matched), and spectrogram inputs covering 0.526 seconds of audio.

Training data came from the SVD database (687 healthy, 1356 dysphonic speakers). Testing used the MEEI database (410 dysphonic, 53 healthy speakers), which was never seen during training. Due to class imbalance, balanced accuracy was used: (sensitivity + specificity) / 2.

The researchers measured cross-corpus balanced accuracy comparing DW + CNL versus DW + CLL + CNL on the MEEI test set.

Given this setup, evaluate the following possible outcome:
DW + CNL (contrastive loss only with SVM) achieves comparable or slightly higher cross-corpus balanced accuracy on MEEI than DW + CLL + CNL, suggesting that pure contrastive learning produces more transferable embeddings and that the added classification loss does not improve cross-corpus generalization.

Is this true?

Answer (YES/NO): NO